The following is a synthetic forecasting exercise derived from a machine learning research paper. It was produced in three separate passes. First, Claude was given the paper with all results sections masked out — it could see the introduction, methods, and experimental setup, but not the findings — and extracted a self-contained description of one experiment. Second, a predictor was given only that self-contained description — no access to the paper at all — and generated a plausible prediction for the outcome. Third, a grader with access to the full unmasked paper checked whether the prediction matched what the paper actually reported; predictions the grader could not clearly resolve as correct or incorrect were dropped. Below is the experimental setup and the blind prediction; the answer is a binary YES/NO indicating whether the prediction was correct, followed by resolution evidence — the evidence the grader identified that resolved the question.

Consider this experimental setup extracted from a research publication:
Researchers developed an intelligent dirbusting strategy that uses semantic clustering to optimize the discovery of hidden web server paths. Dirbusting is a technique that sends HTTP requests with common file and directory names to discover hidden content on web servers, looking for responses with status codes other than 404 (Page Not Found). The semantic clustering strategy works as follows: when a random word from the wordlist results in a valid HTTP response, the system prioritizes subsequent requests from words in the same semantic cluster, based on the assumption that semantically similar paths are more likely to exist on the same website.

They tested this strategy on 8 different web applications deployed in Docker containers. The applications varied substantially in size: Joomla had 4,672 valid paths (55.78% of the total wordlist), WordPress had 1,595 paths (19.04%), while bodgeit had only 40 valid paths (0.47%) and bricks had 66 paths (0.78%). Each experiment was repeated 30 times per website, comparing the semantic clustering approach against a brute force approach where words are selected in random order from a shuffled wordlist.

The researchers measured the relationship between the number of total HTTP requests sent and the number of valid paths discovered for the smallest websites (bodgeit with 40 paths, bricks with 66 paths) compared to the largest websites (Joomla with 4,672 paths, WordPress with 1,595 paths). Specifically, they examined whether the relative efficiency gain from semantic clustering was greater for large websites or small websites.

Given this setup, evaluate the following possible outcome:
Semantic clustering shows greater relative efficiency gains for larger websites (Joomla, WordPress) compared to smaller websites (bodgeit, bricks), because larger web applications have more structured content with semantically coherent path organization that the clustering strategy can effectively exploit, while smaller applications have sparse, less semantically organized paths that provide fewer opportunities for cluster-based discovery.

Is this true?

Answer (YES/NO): NO